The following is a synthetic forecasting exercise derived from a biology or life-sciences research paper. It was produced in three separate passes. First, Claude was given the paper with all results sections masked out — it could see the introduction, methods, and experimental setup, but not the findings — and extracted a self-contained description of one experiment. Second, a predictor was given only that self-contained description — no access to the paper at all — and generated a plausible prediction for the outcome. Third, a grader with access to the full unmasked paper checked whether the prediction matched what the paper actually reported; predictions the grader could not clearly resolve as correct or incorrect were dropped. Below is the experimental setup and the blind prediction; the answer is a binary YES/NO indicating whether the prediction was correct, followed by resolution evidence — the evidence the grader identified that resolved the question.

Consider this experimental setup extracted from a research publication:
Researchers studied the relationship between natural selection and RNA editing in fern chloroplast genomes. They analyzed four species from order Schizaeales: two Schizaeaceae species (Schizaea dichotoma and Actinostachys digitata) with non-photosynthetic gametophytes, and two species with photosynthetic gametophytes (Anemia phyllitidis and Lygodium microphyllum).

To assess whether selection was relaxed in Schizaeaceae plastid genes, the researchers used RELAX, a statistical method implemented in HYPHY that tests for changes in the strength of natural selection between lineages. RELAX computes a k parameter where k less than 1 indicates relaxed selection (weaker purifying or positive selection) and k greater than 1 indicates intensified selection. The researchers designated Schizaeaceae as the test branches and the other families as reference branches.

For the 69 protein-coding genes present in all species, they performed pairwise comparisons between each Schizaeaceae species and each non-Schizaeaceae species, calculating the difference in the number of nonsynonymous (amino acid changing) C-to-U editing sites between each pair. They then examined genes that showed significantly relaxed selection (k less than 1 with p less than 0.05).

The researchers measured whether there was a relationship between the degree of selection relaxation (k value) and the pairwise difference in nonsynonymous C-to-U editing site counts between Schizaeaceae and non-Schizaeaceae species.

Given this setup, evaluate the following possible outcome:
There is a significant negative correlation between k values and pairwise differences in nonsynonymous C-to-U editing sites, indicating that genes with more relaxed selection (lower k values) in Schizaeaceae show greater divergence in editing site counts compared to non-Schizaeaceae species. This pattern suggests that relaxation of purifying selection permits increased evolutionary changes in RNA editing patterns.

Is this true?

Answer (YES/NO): YES